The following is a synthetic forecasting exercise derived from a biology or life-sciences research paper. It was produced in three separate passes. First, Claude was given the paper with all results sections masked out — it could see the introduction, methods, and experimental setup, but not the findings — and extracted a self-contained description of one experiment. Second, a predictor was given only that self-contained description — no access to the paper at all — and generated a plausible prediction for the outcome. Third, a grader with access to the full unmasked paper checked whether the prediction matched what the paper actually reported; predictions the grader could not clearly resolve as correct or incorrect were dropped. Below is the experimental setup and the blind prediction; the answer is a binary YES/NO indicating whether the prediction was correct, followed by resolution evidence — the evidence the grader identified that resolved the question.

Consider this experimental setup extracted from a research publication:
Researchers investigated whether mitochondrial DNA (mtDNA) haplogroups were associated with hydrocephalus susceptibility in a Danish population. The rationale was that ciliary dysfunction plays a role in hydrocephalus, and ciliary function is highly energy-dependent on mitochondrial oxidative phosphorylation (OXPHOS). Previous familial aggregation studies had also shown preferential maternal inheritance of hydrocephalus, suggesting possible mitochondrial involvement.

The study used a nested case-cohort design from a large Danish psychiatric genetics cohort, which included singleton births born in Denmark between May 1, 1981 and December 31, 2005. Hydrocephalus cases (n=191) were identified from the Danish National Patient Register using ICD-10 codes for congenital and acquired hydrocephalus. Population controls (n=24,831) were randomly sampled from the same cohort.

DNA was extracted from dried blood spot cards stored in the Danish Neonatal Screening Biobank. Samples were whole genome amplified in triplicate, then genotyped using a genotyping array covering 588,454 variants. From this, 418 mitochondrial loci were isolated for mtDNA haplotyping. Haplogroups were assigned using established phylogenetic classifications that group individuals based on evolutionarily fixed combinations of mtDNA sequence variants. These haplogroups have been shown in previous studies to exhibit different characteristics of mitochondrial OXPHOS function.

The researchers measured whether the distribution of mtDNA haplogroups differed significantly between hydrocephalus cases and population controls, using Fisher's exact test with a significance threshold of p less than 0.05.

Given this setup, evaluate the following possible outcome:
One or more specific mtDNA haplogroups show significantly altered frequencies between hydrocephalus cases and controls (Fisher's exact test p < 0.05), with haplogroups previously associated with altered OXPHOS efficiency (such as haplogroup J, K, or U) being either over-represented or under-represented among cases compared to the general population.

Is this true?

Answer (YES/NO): NO